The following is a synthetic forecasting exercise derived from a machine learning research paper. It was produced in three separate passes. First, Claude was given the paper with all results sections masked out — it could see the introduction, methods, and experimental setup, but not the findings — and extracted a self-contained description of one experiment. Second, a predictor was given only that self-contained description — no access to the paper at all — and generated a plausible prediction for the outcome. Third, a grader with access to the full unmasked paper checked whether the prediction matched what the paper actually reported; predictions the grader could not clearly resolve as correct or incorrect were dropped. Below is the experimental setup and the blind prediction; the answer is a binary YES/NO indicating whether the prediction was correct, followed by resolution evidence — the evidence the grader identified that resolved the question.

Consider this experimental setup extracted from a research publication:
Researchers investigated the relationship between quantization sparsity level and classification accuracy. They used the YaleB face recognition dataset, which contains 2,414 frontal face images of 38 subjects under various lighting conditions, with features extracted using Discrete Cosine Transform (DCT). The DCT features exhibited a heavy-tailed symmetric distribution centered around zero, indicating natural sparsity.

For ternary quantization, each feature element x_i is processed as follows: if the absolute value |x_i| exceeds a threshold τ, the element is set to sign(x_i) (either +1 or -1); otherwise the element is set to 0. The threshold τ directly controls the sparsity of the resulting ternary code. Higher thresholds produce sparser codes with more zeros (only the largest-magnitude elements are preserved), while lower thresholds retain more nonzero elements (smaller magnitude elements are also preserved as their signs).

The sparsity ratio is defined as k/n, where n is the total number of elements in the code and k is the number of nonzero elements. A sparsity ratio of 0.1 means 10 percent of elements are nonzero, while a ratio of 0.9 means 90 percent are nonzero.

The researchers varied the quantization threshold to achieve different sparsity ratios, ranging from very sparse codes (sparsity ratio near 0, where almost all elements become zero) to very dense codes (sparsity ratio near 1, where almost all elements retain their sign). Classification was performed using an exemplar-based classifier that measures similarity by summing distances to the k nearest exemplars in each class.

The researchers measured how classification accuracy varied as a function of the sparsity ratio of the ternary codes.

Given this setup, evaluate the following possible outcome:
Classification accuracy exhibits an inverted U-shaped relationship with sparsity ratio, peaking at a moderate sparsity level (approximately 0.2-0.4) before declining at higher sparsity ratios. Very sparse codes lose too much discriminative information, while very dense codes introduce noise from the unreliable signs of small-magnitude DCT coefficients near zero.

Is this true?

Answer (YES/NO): NO